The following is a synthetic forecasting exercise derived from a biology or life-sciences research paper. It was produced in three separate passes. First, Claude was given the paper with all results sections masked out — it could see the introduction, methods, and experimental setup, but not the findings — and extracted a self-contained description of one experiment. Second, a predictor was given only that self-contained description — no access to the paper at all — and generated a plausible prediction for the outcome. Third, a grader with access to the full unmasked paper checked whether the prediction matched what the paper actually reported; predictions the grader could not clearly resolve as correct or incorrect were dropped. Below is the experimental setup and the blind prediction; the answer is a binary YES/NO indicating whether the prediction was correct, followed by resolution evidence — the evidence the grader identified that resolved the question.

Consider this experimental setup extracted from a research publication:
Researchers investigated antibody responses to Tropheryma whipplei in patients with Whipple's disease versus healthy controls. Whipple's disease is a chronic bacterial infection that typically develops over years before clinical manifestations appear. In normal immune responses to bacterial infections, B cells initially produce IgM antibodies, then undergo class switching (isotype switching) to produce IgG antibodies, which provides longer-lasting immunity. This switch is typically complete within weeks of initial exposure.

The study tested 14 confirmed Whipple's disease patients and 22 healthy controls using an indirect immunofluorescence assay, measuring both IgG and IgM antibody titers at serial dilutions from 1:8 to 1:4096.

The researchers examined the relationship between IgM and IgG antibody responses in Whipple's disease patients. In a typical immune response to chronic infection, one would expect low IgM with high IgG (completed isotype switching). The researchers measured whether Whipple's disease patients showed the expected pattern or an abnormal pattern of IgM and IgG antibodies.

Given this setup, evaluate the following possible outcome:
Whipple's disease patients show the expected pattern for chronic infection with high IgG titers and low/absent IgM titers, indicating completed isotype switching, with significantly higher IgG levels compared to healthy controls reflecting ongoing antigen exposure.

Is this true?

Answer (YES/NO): NO